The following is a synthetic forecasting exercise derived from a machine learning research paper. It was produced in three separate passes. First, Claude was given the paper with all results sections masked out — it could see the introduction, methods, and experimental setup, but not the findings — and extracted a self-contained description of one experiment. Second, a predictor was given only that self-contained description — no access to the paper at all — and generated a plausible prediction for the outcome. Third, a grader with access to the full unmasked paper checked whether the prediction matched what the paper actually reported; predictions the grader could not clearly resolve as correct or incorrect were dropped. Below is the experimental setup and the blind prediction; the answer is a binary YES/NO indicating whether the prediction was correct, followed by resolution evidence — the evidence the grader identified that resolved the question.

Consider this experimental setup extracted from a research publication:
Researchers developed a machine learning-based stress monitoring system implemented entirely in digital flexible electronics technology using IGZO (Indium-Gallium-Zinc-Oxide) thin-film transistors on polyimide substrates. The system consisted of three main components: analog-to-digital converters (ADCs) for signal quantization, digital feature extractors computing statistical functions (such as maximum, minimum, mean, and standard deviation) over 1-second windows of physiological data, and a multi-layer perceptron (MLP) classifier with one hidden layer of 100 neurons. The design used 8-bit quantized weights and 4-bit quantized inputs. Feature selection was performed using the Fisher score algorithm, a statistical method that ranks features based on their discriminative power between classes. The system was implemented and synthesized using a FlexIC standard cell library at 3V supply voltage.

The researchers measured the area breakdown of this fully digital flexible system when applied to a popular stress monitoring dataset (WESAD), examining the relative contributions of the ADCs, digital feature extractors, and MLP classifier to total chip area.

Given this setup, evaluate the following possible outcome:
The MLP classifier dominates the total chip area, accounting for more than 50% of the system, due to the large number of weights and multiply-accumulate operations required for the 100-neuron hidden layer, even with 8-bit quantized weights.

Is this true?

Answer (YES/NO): NO